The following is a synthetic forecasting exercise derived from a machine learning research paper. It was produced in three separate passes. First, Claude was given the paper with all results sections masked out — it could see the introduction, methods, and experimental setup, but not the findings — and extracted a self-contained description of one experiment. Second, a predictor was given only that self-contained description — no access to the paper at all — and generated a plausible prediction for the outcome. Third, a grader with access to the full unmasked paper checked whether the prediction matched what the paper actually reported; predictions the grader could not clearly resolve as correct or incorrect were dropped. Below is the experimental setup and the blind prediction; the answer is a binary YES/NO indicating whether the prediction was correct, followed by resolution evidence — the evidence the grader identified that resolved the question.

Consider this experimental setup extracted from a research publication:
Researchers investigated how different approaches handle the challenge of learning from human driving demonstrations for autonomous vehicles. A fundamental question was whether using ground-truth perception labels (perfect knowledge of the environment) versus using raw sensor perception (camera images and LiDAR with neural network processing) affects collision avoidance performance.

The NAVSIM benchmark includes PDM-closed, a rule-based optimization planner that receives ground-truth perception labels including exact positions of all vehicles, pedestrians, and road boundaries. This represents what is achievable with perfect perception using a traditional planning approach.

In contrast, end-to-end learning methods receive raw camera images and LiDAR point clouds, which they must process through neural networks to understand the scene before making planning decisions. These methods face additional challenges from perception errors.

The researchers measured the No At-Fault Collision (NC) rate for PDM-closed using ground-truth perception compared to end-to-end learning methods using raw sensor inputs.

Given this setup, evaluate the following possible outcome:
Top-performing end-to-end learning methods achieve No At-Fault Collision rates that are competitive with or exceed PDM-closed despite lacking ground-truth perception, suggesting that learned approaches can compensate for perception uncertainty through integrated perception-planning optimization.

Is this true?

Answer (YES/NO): YES